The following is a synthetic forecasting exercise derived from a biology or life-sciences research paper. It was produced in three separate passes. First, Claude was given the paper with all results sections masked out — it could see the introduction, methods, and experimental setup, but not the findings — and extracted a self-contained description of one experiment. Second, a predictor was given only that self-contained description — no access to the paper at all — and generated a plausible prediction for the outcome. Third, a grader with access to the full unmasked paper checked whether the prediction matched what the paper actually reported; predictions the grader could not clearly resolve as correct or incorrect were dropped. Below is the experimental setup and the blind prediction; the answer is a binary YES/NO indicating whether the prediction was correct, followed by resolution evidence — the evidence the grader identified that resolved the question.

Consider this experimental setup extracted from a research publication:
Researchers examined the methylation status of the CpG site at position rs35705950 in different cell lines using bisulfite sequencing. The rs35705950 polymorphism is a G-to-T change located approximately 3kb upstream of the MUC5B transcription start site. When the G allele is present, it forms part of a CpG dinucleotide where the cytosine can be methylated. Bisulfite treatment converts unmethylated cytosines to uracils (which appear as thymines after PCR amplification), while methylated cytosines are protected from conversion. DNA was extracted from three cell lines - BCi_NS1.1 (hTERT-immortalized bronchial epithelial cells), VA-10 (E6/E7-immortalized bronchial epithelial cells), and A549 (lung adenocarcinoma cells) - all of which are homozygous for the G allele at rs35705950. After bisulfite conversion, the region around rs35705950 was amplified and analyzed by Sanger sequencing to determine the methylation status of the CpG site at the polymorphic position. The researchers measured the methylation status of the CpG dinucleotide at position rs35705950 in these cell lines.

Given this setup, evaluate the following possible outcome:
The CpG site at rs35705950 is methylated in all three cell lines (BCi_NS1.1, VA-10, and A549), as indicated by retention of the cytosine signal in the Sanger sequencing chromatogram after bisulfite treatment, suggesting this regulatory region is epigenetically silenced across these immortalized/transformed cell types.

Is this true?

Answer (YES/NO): YES